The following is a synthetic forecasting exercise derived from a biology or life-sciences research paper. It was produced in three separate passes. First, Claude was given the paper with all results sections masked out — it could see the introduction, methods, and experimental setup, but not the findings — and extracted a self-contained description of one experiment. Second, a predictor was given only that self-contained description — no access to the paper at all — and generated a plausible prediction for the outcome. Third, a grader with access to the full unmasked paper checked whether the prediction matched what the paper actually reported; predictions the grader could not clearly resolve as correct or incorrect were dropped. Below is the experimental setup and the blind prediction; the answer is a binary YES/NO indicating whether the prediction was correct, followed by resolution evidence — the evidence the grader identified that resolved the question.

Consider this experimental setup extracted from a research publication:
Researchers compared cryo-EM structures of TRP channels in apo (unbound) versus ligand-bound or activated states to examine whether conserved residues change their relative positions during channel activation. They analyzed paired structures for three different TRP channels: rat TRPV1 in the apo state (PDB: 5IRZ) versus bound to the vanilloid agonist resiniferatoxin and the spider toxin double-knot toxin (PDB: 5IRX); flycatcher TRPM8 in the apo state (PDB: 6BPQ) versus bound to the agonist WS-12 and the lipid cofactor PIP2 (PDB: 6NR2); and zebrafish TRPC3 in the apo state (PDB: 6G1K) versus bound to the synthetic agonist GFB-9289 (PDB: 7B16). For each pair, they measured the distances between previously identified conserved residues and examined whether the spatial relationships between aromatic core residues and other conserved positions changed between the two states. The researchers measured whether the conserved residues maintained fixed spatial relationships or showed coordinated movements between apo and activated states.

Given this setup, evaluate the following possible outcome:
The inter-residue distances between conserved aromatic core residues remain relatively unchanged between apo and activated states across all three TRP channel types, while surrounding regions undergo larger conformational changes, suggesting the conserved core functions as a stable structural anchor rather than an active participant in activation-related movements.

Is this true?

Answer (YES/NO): YES